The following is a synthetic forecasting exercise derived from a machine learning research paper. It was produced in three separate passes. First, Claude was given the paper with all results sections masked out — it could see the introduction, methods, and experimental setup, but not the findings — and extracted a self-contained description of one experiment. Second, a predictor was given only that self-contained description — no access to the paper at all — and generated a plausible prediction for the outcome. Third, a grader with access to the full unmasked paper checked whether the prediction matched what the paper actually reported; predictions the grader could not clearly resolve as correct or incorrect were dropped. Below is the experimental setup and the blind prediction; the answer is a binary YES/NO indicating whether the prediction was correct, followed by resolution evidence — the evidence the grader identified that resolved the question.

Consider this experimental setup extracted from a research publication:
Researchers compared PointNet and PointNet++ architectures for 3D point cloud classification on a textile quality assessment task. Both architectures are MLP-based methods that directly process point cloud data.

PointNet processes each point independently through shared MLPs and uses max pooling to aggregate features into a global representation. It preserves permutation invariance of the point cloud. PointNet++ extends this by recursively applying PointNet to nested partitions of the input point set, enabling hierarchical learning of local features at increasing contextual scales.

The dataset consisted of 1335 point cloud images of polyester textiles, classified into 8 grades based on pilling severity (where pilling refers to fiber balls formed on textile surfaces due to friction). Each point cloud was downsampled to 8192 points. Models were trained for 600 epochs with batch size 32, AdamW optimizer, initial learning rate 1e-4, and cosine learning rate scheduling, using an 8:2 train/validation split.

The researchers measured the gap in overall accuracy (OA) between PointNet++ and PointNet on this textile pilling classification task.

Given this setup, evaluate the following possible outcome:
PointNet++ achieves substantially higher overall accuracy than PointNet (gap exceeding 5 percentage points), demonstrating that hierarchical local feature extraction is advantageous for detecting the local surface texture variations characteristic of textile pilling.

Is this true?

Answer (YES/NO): YES